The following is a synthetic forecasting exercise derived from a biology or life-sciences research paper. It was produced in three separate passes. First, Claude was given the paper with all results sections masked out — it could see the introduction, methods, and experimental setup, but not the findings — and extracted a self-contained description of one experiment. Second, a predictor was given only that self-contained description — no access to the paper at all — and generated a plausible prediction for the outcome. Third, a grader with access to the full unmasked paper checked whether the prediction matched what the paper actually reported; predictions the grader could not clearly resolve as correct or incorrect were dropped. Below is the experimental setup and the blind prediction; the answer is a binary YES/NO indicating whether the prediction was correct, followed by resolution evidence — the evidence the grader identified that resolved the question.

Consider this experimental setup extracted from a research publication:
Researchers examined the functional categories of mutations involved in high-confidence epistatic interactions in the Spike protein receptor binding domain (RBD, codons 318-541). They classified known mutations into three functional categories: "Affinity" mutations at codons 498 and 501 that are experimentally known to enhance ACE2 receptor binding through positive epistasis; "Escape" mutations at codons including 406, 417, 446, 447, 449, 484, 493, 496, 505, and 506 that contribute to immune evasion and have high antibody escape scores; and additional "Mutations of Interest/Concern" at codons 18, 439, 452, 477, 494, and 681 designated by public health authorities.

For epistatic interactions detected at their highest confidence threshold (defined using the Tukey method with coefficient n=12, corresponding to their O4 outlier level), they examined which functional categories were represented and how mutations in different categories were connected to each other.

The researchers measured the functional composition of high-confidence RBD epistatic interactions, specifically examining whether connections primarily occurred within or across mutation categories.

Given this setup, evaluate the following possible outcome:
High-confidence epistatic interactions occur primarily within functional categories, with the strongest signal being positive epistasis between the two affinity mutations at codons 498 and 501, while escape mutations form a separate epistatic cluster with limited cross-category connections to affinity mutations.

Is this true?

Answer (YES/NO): NO